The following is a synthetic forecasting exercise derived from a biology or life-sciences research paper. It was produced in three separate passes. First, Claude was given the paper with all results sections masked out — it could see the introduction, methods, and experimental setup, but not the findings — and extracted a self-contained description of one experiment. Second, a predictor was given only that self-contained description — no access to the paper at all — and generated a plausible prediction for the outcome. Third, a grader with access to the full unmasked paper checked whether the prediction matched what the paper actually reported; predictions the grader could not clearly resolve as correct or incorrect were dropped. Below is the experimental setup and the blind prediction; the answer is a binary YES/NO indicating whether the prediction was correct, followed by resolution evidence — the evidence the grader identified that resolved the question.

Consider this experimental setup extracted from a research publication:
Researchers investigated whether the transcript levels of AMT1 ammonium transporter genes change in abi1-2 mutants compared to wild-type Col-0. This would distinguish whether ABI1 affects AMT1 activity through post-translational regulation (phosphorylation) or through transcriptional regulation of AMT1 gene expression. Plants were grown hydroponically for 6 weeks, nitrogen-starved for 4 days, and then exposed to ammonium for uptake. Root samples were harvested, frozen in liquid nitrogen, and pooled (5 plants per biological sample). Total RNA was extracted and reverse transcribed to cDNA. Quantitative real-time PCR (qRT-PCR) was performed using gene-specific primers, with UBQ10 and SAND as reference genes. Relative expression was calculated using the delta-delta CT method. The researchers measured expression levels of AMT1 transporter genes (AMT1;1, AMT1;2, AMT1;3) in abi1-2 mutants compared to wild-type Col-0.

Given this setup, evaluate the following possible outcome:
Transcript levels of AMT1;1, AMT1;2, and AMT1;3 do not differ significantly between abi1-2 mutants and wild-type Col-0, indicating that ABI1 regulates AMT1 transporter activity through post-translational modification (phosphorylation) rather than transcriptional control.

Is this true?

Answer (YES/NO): YES